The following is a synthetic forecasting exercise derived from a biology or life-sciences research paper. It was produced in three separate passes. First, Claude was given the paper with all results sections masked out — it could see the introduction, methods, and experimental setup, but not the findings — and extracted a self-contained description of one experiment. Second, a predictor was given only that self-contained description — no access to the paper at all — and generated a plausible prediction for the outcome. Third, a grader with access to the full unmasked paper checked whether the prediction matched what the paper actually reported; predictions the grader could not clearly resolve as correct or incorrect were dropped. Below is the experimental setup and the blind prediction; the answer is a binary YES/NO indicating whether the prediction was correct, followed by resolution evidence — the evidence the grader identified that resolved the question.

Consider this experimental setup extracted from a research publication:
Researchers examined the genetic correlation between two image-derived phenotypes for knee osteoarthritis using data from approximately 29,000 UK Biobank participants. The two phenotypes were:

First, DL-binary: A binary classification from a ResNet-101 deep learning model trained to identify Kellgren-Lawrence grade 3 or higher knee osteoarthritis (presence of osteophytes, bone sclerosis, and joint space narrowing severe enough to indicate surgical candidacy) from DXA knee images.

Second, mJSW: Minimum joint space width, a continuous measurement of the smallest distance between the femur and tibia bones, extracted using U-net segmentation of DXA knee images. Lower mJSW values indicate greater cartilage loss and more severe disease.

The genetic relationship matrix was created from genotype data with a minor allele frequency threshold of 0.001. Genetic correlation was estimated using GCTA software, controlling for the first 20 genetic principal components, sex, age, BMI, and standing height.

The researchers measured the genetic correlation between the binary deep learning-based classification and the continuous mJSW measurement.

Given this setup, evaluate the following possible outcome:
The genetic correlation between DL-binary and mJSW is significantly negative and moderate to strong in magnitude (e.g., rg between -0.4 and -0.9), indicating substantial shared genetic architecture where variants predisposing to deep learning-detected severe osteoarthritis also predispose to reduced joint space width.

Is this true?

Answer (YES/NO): YES